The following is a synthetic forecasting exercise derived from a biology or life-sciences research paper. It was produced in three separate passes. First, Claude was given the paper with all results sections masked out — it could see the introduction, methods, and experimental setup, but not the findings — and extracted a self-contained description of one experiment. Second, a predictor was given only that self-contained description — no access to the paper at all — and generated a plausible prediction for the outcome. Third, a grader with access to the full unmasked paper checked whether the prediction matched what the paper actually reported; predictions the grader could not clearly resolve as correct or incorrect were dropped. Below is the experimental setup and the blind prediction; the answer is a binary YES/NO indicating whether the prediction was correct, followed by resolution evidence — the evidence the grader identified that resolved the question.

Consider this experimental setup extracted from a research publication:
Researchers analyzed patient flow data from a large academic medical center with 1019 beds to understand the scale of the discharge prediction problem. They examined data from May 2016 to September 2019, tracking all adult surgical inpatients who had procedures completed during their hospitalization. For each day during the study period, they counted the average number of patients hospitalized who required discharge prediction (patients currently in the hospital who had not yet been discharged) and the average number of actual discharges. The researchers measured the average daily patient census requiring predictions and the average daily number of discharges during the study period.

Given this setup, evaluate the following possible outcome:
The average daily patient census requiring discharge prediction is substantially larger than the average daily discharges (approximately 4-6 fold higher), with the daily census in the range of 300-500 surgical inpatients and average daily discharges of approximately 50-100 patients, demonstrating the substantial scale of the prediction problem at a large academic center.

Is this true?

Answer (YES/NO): NO